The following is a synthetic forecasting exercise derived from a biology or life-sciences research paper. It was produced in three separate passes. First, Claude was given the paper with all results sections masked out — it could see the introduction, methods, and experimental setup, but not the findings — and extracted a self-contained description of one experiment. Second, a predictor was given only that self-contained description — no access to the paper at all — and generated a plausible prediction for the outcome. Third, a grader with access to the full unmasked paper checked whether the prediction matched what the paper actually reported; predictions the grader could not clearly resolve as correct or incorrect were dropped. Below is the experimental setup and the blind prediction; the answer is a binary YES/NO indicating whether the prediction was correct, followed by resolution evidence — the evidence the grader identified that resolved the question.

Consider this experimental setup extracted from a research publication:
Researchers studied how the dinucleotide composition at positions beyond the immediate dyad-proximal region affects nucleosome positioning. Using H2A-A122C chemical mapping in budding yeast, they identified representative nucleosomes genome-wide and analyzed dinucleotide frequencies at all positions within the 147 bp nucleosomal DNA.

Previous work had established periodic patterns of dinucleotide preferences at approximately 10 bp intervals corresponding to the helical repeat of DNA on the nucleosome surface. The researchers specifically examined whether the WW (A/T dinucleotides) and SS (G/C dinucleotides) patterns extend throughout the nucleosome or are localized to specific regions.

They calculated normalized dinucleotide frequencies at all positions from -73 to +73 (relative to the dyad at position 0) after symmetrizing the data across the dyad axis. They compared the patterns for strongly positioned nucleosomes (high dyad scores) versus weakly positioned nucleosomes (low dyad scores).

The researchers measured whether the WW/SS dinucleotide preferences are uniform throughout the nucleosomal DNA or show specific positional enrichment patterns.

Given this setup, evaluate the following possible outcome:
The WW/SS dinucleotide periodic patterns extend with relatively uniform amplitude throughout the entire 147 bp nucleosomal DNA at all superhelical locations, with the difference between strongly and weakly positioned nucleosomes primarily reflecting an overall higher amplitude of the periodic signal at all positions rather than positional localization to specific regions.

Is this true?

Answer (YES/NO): NO